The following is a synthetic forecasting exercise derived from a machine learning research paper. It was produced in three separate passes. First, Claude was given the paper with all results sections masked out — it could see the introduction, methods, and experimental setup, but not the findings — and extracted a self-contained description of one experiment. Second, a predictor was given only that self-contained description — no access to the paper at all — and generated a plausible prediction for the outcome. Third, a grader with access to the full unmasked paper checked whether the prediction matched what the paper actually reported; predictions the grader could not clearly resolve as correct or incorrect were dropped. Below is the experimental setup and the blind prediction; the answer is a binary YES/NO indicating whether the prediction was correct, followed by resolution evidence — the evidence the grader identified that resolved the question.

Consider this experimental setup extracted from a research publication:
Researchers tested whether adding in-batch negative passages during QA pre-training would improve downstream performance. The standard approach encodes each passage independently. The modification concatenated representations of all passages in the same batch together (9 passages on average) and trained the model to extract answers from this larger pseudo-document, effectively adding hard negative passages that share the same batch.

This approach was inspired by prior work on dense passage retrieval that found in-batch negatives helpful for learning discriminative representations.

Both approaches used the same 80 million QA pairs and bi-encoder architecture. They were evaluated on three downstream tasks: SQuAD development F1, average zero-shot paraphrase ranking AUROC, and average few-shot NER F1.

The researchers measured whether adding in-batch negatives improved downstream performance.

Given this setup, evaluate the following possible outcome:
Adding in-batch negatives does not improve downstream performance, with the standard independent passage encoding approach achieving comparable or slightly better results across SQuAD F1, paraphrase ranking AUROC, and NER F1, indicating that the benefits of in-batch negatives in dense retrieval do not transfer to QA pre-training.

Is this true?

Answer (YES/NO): NO